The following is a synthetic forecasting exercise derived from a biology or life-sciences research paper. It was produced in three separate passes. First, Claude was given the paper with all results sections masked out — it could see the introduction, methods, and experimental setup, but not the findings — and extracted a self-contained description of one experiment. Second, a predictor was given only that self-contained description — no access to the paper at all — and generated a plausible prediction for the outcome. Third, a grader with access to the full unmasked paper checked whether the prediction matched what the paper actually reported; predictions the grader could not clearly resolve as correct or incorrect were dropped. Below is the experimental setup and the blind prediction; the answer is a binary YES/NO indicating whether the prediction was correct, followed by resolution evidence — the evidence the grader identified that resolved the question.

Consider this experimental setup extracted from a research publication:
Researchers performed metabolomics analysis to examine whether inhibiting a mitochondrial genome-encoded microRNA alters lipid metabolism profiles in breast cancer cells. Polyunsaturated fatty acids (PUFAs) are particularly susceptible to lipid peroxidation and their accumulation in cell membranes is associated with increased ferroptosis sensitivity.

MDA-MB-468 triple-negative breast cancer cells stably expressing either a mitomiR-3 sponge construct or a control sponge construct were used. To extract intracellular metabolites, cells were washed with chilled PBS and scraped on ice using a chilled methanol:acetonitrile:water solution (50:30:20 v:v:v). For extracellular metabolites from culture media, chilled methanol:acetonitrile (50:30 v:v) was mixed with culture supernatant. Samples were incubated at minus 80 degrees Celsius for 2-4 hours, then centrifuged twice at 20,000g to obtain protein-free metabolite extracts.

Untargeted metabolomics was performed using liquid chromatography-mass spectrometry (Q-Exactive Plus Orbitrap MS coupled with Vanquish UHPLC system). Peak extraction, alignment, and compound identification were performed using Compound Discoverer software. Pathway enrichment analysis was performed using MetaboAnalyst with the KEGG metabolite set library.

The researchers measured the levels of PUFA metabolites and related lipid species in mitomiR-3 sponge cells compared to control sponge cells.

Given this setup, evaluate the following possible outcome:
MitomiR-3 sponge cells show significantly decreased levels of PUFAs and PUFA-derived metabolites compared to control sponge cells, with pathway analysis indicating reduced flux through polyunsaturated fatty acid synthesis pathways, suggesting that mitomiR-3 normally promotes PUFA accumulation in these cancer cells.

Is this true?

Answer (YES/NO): NO